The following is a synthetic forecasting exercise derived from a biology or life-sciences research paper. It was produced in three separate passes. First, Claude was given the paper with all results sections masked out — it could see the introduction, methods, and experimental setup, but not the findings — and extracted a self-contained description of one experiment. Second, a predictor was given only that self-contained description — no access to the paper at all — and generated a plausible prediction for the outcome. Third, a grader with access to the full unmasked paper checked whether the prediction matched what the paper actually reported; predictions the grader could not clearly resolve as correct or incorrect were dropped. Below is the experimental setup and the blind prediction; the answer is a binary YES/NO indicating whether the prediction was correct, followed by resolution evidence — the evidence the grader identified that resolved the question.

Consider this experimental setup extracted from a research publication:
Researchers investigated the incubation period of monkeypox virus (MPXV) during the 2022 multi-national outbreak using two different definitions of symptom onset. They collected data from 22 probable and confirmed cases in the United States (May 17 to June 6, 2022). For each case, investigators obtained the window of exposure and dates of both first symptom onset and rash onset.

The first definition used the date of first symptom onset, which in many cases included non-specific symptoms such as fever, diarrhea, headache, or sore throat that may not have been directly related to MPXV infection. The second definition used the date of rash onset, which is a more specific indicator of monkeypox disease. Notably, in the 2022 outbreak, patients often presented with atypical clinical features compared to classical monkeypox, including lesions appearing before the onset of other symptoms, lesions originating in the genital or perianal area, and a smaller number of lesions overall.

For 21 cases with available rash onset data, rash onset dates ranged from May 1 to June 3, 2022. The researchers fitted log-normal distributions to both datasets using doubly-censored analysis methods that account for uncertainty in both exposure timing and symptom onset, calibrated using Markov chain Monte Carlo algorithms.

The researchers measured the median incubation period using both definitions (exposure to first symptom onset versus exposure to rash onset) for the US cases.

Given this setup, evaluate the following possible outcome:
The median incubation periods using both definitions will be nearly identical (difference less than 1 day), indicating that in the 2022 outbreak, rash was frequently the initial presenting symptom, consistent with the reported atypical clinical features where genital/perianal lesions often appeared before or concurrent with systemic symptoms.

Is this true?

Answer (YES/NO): NO